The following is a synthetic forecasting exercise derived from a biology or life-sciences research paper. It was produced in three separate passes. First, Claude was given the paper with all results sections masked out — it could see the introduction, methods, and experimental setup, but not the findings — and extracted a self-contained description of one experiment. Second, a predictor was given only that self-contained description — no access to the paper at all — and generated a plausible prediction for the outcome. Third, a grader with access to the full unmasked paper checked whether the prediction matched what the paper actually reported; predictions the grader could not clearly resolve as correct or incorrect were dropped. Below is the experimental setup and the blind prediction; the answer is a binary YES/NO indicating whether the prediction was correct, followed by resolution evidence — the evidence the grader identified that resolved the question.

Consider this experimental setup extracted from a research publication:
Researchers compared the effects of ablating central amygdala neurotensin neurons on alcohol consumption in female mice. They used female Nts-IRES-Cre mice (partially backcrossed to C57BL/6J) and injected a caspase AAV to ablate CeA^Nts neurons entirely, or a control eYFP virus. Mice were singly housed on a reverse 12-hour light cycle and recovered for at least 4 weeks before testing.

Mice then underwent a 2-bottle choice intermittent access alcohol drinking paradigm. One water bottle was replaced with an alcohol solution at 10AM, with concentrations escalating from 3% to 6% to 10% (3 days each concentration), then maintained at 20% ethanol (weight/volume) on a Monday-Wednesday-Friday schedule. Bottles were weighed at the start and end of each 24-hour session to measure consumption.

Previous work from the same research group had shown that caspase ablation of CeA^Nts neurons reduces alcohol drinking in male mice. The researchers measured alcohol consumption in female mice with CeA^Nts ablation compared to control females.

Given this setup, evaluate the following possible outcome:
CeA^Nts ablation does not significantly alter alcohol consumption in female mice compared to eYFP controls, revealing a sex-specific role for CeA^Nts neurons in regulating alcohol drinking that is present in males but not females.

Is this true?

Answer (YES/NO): YES